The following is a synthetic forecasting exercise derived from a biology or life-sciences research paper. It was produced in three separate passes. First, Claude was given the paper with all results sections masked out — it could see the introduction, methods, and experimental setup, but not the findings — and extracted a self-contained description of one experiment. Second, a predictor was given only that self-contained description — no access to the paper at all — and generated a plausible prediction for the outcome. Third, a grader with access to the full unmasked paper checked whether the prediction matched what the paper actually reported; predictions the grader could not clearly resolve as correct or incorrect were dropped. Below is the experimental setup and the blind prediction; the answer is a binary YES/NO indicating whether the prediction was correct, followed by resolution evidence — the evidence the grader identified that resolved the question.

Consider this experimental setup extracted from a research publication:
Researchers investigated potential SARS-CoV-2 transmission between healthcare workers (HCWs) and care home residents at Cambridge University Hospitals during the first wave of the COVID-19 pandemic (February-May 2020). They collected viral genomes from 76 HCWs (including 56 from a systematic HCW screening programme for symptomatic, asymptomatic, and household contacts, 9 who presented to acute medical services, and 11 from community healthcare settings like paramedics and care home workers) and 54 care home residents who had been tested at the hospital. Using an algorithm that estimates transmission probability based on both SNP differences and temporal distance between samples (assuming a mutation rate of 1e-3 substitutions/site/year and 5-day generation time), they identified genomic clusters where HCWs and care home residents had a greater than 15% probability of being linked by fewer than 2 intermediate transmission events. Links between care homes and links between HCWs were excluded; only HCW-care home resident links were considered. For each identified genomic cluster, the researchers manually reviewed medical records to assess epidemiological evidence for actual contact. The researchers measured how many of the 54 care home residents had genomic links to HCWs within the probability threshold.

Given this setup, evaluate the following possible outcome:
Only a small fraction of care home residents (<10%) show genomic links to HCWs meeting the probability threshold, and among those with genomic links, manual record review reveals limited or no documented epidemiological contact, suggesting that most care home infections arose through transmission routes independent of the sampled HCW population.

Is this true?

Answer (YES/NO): NO